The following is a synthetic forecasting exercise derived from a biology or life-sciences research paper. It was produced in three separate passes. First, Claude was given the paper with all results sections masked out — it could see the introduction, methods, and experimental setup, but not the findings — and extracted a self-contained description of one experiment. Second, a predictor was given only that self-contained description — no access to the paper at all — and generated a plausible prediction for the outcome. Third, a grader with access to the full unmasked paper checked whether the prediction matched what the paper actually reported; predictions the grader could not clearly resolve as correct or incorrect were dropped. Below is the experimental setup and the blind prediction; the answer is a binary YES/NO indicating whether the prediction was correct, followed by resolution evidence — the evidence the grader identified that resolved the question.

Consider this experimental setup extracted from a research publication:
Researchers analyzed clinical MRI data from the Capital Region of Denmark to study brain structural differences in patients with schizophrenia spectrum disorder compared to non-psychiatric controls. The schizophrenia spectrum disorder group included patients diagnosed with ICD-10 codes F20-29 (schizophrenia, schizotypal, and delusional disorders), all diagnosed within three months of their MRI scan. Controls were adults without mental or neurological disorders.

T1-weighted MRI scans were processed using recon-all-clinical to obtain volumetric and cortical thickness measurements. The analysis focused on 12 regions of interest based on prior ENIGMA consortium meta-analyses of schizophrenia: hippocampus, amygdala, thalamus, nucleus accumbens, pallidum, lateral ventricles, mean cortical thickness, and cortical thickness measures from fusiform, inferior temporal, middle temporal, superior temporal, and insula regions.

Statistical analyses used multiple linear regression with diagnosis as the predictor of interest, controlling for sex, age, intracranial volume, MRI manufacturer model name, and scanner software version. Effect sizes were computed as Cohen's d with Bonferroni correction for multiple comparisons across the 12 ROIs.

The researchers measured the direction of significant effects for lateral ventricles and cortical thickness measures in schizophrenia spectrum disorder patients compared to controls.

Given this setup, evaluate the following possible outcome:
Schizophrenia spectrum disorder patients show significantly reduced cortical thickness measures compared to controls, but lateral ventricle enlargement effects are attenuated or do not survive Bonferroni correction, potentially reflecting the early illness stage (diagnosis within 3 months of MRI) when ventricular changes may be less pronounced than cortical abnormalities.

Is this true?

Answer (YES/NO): NO